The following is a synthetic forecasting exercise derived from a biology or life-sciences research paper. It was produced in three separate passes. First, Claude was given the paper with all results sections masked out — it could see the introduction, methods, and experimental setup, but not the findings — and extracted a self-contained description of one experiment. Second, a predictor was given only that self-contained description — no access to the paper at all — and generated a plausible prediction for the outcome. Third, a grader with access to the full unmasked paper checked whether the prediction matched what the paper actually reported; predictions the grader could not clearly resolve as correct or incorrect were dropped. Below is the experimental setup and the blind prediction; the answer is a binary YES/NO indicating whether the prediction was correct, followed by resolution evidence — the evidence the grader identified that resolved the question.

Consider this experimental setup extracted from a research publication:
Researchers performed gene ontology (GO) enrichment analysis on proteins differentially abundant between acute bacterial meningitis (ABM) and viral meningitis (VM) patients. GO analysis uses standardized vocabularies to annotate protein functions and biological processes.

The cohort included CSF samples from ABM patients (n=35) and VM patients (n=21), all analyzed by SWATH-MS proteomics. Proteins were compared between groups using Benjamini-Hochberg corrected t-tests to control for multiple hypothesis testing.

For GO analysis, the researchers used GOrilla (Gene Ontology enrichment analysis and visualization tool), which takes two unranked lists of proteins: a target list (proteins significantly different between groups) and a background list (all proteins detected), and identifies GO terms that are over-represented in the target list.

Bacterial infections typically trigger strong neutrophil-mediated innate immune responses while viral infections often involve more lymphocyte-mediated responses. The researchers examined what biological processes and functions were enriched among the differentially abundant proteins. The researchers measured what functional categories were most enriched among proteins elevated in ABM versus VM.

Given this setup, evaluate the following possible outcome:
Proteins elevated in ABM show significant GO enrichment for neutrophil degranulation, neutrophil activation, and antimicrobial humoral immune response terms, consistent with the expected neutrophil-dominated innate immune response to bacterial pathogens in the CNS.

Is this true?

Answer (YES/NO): NO